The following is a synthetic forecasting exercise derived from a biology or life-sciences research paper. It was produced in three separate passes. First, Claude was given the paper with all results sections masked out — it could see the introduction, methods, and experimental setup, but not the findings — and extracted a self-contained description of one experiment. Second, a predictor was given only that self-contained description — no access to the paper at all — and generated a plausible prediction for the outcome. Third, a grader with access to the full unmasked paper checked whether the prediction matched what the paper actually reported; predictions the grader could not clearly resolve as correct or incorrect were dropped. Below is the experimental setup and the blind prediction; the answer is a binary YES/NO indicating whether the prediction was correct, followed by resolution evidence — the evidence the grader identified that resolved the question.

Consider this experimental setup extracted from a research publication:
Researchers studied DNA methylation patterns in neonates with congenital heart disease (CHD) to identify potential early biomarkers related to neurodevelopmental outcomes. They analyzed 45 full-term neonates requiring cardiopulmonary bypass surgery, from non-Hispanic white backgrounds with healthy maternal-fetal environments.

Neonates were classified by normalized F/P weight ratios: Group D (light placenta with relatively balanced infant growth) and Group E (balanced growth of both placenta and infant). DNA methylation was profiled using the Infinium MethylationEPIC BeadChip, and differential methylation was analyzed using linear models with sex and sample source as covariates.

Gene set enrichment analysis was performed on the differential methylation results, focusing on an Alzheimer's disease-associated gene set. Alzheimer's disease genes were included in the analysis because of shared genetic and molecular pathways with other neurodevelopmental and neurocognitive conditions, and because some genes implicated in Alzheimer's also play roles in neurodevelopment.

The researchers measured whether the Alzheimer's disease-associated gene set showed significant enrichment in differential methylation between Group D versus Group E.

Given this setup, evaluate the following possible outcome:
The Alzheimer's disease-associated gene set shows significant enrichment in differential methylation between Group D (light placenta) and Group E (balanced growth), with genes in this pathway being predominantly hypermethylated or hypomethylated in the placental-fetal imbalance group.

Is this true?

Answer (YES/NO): NO